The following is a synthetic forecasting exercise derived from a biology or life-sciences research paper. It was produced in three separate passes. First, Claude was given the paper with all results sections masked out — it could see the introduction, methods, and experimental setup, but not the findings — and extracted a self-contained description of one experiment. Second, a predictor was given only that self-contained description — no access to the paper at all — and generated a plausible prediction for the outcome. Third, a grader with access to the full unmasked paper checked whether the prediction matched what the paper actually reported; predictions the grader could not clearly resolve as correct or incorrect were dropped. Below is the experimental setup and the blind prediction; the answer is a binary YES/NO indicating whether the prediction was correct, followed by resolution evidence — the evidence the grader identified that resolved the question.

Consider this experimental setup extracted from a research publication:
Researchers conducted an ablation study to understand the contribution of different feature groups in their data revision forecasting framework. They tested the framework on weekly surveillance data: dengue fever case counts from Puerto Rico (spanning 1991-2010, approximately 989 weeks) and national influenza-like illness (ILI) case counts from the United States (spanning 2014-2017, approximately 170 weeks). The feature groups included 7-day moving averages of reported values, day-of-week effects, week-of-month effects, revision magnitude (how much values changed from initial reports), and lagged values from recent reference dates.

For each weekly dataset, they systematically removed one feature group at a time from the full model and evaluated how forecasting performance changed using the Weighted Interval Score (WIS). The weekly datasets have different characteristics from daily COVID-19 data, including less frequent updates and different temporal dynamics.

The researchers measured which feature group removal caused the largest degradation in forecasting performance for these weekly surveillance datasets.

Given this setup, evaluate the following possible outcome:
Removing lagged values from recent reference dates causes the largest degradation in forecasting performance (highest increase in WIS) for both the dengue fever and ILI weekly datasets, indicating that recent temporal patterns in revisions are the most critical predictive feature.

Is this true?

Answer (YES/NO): NO